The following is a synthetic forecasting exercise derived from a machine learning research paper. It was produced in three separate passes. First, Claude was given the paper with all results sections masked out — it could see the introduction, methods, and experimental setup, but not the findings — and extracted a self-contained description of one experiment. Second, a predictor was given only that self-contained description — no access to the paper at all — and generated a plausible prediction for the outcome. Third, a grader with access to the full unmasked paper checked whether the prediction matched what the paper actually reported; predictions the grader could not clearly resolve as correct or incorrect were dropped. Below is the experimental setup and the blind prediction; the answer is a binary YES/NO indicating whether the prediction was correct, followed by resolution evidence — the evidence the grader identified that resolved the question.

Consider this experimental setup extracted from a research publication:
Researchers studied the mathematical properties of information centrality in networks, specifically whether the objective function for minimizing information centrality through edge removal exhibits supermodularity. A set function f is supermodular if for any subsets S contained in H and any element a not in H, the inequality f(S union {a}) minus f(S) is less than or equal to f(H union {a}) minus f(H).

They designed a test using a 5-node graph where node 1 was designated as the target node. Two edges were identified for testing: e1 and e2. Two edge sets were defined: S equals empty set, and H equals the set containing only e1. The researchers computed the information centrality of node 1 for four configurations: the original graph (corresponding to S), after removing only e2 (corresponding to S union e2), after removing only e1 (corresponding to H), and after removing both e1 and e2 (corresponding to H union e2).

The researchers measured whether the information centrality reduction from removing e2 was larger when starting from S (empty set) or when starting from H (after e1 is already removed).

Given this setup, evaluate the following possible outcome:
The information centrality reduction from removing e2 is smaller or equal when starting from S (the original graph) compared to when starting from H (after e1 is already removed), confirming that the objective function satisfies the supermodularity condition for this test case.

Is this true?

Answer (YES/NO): NO